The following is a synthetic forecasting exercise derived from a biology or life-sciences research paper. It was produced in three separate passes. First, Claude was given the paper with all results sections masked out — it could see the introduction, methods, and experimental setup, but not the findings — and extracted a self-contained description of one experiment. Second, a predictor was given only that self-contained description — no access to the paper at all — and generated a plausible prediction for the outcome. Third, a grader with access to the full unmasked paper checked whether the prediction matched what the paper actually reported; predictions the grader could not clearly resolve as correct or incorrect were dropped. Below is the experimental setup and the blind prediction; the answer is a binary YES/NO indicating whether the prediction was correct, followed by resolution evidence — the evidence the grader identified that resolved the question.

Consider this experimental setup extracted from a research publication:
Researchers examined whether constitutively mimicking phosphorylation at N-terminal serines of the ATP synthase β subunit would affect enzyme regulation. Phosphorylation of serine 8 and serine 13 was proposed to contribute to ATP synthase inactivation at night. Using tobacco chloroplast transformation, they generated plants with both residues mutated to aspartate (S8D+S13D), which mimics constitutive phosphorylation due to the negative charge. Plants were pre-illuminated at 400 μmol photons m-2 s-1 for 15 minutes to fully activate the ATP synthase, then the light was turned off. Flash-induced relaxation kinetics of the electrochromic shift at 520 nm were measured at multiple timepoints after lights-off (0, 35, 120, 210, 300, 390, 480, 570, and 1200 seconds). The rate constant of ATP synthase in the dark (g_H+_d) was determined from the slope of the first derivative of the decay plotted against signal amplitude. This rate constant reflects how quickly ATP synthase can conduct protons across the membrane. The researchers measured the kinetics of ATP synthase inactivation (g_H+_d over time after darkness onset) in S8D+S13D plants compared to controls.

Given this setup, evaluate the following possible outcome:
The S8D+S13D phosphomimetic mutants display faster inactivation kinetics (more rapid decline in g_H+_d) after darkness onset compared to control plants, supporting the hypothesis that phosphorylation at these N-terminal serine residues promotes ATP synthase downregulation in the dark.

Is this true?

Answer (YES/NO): NO